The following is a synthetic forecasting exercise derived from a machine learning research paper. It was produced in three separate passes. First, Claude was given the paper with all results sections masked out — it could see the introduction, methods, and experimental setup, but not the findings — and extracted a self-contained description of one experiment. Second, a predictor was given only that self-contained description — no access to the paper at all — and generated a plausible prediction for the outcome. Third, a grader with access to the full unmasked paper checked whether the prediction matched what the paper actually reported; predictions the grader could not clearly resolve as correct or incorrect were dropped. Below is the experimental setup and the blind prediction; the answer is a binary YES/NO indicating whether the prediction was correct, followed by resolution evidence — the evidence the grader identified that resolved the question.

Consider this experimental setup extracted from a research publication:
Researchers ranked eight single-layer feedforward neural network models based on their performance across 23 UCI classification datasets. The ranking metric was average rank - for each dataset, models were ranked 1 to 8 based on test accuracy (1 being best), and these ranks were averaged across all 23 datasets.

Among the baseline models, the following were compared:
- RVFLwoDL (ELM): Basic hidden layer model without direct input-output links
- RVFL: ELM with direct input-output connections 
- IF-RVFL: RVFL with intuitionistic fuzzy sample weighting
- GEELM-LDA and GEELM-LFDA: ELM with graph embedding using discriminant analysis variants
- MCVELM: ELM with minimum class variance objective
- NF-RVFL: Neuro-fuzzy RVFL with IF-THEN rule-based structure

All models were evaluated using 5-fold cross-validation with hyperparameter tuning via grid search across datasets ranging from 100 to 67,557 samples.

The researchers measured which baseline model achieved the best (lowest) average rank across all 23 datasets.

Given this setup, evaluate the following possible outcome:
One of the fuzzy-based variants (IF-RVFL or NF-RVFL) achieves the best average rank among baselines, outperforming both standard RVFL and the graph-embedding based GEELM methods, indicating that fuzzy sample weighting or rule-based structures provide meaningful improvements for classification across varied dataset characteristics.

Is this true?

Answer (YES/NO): YES